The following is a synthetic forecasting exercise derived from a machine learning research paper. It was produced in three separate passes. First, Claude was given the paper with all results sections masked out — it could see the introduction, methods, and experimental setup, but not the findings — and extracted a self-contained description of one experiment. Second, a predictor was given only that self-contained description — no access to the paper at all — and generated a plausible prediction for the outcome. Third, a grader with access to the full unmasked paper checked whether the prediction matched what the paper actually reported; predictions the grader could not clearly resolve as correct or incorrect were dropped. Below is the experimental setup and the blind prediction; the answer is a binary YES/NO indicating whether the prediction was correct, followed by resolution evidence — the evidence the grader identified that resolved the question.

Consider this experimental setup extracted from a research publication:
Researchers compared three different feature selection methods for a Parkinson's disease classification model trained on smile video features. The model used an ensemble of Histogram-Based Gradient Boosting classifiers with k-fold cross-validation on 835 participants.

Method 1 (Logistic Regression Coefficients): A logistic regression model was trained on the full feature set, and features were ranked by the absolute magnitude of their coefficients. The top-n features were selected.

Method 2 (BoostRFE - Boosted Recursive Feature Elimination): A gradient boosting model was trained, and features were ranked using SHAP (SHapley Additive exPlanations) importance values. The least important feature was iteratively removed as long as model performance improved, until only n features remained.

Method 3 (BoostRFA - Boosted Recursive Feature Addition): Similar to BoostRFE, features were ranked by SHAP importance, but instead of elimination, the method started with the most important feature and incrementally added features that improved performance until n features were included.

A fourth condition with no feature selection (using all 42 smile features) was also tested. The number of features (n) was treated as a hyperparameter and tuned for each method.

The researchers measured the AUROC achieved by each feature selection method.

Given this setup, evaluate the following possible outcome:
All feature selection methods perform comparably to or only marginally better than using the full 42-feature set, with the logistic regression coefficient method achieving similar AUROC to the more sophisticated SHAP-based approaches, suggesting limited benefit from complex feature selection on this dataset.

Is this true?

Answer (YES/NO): NO